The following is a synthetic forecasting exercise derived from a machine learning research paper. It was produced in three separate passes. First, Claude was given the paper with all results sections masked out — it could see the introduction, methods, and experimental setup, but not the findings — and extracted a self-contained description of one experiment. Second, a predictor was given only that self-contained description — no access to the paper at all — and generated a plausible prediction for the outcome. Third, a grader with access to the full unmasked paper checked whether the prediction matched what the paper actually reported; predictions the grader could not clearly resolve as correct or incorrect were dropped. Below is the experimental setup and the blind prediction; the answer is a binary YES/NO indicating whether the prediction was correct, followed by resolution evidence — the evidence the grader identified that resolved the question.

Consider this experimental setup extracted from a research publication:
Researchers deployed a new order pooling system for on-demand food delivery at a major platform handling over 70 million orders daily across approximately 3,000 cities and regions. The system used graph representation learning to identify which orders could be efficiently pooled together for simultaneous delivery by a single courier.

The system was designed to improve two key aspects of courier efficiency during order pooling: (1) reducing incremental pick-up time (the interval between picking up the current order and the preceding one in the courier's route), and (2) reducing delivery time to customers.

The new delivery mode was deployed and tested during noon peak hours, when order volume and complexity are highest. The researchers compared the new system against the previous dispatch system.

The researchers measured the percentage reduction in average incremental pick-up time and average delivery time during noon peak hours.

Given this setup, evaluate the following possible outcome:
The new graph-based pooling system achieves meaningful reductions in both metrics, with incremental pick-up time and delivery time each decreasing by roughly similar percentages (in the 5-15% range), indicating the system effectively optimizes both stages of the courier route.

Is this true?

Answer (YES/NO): NO